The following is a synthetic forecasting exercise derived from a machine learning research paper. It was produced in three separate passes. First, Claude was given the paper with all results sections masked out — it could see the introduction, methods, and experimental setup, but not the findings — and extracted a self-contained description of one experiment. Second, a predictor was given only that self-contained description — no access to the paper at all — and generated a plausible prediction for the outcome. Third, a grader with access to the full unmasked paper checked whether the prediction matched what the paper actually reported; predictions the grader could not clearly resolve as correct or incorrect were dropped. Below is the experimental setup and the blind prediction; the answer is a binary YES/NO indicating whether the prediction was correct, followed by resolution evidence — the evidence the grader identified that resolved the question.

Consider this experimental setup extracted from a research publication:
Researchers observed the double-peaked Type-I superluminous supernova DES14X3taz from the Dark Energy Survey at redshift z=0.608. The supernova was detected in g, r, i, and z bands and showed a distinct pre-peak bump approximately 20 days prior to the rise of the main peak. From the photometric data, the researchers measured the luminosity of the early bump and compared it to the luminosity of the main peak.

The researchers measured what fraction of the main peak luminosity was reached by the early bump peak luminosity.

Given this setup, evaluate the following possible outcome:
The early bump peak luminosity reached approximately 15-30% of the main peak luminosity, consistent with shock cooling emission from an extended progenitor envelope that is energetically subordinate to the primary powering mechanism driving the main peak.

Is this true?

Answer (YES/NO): YES